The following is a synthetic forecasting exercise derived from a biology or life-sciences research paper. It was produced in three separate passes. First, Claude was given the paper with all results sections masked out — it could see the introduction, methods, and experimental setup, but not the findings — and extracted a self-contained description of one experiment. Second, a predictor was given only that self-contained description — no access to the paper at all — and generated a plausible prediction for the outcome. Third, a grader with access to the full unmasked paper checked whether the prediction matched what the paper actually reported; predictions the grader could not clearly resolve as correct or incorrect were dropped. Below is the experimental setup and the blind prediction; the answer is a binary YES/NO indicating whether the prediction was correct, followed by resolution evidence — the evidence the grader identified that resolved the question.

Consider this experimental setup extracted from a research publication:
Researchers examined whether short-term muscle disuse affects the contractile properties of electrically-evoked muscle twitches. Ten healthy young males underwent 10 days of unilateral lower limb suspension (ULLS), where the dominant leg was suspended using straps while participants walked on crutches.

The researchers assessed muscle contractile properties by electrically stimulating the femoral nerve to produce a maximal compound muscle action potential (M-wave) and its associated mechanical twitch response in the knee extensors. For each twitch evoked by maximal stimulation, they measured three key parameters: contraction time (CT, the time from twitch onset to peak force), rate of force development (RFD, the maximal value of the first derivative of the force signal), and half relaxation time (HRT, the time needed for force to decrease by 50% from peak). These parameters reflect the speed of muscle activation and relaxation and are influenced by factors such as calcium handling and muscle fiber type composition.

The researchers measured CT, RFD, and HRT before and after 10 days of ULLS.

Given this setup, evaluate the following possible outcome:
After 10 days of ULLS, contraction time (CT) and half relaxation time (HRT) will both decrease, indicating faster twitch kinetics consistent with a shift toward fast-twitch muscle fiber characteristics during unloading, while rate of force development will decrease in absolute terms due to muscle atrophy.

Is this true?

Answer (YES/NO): NO